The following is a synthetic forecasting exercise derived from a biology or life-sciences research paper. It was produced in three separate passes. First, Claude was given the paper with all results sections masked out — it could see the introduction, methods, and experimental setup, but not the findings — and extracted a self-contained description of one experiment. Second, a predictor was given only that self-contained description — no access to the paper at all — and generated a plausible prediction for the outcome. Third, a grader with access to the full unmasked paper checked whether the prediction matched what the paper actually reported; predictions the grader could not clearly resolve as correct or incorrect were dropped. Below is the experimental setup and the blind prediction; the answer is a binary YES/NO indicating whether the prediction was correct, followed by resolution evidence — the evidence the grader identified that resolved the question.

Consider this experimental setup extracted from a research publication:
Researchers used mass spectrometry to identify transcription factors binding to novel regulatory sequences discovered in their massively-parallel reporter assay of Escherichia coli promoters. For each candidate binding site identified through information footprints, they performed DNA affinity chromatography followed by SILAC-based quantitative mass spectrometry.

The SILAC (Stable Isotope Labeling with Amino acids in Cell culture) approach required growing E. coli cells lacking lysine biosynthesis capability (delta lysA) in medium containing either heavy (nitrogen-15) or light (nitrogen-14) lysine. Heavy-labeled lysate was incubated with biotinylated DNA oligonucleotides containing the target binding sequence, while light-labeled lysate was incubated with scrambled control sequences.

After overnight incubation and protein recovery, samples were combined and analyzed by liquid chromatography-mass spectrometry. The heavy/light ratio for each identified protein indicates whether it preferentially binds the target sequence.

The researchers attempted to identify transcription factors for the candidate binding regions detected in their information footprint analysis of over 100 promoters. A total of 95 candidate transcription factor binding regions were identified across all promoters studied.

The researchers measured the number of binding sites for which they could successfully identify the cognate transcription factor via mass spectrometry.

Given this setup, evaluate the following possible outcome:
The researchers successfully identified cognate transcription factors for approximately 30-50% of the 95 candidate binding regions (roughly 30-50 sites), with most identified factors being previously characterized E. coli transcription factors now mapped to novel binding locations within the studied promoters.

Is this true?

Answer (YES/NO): NO